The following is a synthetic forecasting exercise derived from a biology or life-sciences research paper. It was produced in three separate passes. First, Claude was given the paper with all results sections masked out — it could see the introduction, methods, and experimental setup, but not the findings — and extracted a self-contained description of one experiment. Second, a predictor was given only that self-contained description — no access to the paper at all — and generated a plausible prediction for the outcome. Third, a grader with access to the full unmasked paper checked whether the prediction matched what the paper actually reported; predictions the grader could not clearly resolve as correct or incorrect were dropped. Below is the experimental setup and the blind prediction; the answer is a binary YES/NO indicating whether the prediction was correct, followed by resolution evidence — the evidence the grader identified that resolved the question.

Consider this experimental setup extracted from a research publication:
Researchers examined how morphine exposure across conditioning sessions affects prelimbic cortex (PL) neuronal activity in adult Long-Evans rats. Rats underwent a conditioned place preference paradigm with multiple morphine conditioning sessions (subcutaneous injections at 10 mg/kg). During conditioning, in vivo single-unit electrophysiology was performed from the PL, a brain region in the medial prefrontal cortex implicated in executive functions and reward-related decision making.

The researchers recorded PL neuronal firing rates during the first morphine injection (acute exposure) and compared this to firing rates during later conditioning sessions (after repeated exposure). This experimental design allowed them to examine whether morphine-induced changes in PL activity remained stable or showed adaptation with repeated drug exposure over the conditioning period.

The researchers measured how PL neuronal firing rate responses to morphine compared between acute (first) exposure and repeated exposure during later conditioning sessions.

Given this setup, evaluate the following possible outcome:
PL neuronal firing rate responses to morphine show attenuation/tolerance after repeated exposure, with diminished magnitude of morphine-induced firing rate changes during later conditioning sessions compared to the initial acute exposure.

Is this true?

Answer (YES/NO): YES